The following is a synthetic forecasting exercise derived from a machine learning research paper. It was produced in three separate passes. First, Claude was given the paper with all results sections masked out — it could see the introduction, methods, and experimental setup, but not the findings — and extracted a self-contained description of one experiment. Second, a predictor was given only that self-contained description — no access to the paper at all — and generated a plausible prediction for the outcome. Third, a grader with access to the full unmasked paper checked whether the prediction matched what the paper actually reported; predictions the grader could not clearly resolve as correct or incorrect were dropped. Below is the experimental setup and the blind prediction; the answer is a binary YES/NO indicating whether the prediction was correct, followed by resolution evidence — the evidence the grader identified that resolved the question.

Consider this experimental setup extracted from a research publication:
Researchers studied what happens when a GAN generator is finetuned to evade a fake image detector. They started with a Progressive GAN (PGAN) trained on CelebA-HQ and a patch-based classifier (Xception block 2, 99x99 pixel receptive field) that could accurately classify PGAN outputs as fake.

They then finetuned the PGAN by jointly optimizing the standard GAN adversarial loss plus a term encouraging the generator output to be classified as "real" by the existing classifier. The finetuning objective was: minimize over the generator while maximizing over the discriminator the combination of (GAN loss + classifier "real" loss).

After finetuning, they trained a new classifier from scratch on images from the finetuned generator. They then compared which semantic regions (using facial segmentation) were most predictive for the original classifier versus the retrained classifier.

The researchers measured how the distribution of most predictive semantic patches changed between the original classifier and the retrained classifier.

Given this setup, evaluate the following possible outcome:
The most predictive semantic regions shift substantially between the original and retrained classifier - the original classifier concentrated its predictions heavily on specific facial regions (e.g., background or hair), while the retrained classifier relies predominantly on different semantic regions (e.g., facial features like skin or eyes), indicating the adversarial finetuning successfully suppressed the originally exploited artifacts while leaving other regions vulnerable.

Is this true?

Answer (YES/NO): YES